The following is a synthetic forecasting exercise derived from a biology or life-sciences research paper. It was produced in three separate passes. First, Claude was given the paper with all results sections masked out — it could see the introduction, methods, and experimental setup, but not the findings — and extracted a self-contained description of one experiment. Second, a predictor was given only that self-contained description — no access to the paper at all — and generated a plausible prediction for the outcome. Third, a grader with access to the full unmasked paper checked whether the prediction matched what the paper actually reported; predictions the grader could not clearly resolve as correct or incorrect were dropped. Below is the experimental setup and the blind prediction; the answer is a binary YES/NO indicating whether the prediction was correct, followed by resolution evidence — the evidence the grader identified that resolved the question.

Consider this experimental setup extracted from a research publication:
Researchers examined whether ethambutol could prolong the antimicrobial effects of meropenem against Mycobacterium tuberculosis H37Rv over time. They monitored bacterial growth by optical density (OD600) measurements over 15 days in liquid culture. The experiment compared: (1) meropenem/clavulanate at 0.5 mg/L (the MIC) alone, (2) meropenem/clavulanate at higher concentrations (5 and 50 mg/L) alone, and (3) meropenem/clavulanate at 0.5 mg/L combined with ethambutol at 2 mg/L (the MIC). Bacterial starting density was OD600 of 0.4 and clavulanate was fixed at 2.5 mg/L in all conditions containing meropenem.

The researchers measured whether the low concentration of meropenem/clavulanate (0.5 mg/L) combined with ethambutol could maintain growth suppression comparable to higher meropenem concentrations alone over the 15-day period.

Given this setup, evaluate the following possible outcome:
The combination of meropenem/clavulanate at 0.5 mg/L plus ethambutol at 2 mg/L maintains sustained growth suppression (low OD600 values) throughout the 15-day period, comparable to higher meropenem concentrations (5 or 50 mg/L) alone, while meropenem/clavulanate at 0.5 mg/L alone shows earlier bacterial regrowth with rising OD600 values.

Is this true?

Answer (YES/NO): YES